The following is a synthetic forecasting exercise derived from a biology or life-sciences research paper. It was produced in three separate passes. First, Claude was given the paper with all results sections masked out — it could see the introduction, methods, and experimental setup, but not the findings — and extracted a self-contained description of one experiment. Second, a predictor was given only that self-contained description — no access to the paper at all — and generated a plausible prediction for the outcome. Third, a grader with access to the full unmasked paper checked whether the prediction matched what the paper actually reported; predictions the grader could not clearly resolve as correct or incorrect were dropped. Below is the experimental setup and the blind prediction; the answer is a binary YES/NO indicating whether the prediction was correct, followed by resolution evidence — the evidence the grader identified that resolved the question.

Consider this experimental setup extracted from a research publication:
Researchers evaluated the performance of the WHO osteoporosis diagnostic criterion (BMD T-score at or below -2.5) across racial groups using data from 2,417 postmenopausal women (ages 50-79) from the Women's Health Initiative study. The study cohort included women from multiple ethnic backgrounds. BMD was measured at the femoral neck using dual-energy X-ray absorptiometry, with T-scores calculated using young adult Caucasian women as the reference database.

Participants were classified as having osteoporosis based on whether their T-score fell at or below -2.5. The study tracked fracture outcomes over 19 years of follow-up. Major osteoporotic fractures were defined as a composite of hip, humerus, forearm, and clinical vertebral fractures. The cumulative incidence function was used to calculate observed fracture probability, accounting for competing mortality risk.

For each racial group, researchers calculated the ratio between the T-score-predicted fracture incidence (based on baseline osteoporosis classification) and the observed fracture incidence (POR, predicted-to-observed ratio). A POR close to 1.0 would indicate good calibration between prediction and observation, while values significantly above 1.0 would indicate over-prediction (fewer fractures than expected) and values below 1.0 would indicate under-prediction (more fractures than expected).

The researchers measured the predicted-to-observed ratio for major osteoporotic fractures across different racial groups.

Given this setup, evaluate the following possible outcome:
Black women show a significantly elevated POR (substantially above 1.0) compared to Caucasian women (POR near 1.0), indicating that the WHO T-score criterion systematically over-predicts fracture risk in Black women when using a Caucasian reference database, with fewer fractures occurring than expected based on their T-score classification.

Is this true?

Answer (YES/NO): NO